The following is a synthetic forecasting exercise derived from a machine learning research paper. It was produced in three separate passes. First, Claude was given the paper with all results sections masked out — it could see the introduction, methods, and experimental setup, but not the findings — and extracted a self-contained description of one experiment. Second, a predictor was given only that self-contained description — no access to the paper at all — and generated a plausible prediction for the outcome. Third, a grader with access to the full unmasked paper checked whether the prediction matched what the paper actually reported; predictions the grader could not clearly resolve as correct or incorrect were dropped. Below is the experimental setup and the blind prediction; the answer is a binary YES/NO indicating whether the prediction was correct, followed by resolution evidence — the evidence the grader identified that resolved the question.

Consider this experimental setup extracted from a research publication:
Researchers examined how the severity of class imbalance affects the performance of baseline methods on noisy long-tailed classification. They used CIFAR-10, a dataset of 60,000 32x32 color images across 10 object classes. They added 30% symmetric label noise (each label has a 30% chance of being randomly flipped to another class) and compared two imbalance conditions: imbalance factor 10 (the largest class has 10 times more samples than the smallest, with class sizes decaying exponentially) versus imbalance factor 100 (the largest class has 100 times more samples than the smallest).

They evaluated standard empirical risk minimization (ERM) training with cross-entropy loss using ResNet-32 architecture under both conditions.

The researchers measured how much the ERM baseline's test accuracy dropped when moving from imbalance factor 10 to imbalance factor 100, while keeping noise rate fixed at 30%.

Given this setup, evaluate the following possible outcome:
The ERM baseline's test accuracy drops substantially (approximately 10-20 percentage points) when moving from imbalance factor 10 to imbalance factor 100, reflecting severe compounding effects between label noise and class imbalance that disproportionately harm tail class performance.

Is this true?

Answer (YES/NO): YES